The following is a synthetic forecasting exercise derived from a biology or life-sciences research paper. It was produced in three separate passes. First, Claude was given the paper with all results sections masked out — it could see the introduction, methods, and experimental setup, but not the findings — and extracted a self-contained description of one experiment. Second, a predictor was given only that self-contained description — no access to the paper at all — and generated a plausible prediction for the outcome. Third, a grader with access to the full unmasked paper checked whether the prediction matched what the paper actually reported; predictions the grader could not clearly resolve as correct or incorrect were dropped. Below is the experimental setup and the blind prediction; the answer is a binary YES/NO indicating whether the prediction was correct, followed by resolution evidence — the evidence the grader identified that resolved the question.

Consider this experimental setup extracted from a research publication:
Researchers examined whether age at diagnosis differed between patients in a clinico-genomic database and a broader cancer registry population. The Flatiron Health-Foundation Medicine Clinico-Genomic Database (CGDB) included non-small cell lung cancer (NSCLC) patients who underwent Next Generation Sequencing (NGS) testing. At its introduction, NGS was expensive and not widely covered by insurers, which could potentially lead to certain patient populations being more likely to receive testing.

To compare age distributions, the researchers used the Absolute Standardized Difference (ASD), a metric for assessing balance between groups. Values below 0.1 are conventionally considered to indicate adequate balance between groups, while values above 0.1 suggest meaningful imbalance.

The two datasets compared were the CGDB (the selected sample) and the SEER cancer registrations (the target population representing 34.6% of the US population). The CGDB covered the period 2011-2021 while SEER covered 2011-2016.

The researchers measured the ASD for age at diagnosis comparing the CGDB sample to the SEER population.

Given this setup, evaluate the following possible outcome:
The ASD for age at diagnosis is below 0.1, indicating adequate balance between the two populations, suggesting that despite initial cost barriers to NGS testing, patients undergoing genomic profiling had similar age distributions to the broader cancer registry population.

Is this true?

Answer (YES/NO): NO